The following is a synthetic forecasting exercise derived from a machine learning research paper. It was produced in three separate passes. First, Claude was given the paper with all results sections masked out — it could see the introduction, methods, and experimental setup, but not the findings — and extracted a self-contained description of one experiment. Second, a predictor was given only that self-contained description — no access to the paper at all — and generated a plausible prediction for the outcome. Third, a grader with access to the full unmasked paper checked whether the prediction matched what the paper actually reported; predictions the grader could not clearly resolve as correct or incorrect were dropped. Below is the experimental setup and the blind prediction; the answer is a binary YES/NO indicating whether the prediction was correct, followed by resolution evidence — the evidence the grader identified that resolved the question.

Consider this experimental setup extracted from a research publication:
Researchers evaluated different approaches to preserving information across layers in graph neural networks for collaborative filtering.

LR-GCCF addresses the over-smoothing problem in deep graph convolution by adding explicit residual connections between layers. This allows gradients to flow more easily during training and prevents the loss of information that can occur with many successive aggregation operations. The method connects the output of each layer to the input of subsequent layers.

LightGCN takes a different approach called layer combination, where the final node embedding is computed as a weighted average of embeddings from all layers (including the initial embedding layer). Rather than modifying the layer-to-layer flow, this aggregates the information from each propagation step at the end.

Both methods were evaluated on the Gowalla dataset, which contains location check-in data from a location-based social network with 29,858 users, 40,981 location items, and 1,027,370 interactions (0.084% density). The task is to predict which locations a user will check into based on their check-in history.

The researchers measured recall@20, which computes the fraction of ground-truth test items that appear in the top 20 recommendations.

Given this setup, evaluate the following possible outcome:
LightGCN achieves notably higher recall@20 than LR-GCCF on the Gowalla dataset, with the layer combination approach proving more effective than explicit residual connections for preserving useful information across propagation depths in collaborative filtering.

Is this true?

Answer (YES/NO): YES